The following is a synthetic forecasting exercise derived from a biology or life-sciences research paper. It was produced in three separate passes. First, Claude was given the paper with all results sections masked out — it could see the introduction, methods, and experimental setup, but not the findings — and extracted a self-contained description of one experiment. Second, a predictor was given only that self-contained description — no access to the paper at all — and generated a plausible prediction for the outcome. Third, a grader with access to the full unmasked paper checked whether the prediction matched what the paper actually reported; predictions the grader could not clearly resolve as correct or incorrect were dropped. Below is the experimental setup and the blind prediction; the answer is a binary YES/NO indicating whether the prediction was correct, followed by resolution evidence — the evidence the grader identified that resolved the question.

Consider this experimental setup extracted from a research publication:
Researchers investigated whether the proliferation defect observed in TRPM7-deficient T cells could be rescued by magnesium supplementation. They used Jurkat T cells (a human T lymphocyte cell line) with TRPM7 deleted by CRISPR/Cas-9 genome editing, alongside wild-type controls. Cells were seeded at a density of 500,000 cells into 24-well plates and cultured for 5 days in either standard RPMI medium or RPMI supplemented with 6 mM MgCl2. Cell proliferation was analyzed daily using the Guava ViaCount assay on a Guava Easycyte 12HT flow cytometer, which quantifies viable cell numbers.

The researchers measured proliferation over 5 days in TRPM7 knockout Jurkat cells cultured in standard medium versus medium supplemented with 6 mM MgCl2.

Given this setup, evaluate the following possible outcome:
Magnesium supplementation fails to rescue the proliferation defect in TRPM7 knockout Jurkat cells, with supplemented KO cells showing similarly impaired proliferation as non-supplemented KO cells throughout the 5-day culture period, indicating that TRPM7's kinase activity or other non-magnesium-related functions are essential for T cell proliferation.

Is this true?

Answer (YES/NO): NO